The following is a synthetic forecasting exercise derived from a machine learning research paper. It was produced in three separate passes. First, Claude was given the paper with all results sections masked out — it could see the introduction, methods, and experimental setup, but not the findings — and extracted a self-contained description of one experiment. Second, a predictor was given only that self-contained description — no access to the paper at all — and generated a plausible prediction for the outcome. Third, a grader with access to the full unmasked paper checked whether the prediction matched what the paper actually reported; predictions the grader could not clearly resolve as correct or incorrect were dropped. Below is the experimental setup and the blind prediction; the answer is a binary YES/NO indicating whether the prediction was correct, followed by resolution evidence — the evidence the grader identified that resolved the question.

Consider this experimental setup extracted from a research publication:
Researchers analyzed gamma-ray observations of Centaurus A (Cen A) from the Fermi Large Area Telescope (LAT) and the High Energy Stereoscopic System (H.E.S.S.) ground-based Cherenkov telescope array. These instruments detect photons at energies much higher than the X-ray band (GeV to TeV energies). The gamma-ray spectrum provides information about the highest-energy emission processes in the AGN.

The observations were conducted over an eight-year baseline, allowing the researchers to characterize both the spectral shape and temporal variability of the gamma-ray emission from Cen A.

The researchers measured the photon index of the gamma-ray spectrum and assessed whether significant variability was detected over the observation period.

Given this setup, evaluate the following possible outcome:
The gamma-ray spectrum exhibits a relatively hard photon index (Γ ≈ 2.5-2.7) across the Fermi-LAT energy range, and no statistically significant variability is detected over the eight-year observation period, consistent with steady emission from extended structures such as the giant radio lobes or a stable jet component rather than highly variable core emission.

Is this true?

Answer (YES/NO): YES